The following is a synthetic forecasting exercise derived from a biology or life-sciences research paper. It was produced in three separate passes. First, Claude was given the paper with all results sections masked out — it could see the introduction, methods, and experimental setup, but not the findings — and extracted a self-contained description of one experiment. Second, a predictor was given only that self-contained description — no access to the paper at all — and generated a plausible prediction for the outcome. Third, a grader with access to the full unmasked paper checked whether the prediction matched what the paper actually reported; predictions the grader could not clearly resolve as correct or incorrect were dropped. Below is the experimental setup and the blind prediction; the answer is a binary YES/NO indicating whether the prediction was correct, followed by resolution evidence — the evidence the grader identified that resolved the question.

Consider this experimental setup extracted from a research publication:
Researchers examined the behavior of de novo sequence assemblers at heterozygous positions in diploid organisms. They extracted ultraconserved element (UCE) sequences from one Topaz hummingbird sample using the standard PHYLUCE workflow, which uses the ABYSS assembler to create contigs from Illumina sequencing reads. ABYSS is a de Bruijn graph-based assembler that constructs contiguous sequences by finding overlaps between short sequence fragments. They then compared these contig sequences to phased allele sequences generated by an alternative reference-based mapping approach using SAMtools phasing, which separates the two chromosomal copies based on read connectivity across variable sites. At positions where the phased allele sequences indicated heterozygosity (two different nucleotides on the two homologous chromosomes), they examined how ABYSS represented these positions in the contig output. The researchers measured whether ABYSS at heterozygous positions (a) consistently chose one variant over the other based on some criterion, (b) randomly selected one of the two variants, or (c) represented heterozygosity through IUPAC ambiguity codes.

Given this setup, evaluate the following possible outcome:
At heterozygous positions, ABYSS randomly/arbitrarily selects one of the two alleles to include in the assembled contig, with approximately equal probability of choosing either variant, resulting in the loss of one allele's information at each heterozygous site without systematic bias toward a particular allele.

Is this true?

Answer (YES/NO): YES